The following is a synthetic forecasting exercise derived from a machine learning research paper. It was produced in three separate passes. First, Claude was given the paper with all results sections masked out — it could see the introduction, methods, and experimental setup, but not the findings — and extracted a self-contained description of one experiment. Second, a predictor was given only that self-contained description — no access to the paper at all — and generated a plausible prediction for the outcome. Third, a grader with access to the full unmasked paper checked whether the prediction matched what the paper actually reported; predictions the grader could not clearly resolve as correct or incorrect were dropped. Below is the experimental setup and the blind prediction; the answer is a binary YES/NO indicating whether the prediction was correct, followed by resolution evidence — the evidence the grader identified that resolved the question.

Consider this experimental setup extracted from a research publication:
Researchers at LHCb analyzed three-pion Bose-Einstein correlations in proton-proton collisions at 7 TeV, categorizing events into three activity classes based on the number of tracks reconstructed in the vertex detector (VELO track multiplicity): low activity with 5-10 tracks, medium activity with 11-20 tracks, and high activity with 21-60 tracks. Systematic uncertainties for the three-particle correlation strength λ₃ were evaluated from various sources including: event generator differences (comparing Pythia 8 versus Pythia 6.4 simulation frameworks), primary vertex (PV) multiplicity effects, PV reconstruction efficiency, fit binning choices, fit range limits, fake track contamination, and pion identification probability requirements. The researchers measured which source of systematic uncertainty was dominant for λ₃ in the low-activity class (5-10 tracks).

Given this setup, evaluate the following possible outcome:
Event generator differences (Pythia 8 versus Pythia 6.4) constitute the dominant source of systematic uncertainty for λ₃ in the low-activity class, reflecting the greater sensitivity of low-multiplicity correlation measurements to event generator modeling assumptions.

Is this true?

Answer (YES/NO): YES